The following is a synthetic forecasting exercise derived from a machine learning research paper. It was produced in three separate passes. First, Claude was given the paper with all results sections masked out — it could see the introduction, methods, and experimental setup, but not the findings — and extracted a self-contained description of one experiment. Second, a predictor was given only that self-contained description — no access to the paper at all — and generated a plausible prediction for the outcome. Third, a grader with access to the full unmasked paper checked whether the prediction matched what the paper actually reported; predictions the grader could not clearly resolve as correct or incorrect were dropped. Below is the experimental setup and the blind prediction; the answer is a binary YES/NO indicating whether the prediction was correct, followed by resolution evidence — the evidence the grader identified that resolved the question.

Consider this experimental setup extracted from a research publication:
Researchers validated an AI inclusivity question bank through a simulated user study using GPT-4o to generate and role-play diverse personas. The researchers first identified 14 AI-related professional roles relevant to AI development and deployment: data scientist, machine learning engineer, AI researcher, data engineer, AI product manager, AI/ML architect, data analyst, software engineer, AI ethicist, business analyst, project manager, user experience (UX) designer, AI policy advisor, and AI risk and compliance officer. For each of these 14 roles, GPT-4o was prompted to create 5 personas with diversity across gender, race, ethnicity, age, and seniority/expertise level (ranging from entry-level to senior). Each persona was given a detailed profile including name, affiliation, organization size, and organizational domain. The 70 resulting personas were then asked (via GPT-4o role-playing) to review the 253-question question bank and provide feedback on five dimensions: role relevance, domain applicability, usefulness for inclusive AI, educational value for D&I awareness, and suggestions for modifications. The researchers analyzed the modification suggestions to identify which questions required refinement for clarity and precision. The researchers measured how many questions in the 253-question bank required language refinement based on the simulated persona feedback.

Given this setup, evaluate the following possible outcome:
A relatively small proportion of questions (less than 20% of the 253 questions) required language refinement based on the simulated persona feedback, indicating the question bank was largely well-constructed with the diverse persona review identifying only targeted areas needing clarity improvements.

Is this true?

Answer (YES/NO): YES